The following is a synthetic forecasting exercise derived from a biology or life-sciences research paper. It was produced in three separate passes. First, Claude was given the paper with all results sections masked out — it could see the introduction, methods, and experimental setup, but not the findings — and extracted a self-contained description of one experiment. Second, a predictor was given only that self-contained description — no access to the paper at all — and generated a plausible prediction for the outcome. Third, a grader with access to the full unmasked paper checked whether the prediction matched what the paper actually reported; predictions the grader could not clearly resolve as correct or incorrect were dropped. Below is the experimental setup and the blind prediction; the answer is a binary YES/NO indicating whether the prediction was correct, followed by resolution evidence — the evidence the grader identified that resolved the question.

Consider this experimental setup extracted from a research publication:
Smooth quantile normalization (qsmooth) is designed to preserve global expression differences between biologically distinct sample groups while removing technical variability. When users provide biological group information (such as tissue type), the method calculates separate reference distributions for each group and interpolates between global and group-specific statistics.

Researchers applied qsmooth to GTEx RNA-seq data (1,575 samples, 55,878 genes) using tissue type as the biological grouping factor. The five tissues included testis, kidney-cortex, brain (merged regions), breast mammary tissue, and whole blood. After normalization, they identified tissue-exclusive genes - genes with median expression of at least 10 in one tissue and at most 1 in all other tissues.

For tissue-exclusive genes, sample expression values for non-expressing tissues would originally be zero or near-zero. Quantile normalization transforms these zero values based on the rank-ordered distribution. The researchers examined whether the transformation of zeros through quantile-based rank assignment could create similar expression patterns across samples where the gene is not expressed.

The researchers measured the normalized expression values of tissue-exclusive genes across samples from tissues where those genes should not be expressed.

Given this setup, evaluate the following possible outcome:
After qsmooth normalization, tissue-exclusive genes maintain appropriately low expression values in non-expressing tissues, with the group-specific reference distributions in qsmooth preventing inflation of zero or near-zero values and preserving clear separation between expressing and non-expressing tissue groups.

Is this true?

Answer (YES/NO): NO